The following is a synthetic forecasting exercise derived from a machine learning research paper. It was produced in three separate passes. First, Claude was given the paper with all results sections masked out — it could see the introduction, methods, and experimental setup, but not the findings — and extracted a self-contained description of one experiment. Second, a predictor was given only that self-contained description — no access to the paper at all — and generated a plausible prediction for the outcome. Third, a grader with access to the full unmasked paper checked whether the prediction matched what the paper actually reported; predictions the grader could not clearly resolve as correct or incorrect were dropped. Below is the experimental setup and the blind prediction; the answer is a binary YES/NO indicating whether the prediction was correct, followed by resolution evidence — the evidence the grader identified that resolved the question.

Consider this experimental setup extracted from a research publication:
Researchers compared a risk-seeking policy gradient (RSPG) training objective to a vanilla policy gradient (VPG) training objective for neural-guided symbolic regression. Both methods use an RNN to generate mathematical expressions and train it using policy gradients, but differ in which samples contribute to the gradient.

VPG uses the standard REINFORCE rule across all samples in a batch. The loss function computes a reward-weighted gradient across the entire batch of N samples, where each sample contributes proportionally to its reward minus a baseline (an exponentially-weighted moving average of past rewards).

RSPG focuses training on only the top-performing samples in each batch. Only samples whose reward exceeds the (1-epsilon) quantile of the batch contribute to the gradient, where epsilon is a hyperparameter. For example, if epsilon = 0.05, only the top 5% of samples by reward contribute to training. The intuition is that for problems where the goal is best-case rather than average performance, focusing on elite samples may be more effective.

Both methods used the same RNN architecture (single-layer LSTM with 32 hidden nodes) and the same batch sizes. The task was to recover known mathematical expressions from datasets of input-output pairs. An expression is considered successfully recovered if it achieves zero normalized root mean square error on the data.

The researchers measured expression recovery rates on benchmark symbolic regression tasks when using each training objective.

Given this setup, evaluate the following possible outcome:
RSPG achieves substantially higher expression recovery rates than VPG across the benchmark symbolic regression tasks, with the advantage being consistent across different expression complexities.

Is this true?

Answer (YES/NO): NO